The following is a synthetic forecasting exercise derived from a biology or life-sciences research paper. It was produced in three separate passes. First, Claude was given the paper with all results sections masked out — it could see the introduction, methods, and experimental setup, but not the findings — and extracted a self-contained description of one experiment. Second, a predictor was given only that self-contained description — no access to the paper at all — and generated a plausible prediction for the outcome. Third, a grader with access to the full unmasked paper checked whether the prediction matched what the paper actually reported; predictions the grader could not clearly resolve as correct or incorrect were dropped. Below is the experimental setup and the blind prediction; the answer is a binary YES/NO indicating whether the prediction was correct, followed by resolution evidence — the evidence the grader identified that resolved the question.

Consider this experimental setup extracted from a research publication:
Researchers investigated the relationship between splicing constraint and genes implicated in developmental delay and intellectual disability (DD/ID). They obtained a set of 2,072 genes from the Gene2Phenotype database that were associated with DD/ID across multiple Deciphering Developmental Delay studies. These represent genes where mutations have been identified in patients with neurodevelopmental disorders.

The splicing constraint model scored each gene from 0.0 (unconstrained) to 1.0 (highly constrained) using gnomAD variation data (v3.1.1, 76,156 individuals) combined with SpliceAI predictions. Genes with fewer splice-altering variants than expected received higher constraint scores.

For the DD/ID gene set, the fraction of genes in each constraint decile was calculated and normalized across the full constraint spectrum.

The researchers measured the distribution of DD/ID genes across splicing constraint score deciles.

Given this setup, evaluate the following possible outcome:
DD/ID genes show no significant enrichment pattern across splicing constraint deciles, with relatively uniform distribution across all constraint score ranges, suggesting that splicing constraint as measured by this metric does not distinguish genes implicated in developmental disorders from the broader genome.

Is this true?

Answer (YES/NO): NO